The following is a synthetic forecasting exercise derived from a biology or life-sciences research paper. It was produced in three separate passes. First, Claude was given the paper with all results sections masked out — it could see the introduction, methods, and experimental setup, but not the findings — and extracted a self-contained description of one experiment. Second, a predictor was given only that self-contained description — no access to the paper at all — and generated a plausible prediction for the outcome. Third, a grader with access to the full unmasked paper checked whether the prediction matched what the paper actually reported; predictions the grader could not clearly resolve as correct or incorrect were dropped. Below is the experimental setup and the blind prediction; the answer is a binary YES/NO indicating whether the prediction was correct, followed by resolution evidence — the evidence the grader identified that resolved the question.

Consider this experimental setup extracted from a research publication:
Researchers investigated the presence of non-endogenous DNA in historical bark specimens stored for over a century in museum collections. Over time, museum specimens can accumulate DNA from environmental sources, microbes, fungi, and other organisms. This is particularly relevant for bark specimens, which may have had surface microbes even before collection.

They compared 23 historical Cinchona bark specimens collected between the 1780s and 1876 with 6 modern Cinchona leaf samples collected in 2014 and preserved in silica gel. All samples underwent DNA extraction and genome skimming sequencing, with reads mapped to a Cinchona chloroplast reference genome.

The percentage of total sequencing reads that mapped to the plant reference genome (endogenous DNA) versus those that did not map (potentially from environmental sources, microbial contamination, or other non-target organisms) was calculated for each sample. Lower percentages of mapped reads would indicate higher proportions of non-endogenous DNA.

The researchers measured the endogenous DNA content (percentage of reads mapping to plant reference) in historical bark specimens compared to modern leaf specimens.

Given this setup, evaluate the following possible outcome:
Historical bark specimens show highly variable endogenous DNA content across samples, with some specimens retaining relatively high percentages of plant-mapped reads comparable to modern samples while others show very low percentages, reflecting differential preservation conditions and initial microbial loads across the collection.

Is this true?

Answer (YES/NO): YES